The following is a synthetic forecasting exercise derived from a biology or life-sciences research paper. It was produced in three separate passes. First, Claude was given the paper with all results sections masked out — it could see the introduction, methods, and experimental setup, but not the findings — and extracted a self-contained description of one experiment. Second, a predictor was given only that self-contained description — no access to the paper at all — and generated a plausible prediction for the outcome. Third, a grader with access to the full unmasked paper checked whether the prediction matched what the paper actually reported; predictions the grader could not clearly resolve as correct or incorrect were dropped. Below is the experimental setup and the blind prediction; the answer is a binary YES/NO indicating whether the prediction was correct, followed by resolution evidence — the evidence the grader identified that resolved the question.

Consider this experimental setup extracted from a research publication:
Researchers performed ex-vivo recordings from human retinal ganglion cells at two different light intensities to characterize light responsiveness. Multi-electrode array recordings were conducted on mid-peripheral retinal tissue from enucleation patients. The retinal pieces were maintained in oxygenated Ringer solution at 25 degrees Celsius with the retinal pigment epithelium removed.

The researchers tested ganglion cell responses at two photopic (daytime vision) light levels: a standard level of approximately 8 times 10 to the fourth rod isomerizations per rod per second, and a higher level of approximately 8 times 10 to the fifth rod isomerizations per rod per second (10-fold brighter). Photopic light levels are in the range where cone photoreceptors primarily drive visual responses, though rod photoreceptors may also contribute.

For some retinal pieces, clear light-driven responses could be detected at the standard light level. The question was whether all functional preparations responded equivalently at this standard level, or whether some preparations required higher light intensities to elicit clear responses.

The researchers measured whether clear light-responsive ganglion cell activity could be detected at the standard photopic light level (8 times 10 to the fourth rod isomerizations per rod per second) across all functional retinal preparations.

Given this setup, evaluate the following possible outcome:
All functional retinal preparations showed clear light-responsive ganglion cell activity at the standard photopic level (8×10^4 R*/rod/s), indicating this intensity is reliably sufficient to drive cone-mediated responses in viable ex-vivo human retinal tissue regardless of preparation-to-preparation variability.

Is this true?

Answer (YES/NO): NO